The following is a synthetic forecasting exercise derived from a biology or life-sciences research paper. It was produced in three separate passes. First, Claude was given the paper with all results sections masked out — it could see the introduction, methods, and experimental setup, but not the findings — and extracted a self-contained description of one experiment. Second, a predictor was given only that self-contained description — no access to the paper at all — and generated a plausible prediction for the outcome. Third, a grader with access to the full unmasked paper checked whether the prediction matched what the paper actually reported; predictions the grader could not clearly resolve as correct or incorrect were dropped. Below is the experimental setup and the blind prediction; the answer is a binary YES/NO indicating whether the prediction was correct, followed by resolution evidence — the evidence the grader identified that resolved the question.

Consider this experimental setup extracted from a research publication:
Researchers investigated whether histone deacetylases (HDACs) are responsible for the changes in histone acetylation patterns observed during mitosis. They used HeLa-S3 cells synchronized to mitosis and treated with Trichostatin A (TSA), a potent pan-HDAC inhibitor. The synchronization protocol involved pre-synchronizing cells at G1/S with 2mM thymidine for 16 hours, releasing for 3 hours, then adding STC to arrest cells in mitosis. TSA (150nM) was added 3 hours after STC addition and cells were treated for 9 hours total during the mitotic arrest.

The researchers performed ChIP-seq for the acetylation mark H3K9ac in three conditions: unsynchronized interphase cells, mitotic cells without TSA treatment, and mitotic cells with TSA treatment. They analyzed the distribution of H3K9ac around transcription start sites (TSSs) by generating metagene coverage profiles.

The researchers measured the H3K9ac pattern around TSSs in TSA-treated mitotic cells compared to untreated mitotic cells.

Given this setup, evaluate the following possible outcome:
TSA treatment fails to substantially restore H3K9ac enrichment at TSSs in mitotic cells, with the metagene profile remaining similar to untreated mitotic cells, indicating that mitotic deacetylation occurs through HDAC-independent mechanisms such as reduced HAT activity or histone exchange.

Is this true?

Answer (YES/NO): NO